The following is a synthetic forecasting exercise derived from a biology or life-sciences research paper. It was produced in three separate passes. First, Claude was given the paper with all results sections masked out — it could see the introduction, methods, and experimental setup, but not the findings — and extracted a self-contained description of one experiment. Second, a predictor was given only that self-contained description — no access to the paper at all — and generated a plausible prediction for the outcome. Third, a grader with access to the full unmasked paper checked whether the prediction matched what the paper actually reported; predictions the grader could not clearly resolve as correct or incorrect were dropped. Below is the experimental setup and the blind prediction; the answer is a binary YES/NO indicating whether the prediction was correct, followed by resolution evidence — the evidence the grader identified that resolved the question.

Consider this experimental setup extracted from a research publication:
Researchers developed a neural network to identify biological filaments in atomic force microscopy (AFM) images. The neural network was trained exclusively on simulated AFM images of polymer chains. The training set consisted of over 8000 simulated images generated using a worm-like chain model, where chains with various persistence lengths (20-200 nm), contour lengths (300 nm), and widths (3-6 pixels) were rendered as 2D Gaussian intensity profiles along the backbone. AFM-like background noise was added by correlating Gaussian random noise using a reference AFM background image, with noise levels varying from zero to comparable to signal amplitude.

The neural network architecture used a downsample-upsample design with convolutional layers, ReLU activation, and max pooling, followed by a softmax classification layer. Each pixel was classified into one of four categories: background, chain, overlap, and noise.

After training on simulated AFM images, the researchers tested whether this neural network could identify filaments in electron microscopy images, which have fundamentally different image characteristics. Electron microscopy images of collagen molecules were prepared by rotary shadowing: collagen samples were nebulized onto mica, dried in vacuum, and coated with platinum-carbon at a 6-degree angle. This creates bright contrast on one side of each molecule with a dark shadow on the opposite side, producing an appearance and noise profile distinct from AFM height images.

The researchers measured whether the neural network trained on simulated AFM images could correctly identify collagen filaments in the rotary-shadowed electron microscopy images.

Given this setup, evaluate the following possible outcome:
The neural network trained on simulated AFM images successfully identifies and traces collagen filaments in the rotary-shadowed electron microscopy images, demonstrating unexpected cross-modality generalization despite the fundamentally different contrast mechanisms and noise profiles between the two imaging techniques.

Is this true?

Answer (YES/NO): YES